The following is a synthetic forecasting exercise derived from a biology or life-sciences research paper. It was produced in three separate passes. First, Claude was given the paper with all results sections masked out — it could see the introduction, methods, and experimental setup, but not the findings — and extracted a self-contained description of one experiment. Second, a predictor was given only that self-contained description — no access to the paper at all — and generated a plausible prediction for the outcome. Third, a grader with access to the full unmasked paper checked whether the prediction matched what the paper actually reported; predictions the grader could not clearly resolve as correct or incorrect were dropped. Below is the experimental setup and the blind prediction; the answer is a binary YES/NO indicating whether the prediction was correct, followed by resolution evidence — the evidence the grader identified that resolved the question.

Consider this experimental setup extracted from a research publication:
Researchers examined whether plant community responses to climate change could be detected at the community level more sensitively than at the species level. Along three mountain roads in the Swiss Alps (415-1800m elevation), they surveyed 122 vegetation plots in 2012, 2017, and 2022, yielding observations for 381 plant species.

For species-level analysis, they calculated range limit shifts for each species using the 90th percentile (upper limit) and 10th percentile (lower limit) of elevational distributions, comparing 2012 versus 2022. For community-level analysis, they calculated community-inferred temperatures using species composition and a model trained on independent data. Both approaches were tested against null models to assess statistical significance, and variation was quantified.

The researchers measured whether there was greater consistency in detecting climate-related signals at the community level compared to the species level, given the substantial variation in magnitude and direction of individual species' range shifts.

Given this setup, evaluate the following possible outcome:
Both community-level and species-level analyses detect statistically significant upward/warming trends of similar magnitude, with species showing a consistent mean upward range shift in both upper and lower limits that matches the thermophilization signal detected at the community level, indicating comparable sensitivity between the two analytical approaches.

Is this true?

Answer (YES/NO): NO